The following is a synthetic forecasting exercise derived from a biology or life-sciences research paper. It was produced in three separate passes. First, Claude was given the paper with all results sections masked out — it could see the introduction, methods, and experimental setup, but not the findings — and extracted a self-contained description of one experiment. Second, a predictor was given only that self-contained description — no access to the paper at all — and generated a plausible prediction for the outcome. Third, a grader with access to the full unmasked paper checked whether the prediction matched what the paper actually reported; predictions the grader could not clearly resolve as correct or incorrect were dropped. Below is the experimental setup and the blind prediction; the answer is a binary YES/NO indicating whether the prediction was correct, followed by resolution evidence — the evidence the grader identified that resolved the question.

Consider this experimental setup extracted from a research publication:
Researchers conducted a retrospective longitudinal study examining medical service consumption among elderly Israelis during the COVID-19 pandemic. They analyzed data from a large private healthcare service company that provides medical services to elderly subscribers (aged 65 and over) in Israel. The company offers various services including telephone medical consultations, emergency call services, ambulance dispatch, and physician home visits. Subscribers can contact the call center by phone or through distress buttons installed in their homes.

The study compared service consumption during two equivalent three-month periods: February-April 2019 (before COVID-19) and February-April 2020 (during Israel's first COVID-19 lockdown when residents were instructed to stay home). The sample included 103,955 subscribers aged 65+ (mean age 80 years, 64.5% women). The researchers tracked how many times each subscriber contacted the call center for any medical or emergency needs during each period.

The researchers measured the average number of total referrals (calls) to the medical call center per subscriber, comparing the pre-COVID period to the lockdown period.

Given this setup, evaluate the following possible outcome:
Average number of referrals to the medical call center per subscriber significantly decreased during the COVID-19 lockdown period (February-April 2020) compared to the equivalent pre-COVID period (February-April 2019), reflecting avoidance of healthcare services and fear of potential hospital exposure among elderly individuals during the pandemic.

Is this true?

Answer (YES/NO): YES